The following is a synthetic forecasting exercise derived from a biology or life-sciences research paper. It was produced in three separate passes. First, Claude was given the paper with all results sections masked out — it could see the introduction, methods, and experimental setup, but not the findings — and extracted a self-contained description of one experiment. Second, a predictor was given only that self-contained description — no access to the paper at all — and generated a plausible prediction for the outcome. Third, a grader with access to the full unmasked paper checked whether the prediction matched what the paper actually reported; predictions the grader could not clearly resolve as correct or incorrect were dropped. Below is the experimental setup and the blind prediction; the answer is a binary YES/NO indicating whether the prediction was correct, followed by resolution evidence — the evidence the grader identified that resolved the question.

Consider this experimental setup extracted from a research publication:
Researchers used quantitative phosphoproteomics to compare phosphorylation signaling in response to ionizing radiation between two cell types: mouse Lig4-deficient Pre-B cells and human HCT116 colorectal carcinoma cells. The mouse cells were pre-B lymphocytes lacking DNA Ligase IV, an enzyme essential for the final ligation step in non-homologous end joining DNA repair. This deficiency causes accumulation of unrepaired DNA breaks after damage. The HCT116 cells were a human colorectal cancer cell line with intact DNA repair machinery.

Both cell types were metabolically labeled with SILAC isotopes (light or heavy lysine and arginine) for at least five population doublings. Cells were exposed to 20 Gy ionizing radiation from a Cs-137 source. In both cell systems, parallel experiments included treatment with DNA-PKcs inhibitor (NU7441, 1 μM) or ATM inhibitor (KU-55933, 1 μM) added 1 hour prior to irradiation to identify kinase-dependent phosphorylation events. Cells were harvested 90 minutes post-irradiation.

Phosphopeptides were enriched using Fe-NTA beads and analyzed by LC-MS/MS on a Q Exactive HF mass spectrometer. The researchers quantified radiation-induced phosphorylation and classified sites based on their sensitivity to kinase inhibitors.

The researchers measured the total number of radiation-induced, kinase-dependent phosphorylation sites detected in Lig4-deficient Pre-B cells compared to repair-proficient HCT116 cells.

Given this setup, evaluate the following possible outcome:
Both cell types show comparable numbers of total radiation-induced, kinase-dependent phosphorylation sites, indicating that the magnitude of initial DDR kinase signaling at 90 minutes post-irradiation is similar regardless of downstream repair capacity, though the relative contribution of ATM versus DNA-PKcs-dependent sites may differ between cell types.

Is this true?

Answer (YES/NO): NO